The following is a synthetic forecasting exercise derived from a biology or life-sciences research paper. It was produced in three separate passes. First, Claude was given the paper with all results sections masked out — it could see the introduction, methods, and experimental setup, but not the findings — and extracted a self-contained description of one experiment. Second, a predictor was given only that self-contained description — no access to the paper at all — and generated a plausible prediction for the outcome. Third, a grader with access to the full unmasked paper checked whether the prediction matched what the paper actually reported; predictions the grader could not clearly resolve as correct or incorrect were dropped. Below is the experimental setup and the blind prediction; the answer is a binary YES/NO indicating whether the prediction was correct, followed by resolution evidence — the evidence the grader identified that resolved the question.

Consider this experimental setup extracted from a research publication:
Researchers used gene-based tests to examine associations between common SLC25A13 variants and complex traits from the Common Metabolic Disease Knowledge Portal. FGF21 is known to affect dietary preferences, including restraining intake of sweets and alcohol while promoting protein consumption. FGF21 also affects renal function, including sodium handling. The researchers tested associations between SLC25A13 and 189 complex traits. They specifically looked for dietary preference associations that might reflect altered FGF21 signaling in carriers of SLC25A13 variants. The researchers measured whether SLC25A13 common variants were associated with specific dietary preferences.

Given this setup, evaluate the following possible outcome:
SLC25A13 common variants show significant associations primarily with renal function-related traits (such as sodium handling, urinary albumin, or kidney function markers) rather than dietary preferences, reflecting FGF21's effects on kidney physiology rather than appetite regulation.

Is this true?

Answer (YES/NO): NO